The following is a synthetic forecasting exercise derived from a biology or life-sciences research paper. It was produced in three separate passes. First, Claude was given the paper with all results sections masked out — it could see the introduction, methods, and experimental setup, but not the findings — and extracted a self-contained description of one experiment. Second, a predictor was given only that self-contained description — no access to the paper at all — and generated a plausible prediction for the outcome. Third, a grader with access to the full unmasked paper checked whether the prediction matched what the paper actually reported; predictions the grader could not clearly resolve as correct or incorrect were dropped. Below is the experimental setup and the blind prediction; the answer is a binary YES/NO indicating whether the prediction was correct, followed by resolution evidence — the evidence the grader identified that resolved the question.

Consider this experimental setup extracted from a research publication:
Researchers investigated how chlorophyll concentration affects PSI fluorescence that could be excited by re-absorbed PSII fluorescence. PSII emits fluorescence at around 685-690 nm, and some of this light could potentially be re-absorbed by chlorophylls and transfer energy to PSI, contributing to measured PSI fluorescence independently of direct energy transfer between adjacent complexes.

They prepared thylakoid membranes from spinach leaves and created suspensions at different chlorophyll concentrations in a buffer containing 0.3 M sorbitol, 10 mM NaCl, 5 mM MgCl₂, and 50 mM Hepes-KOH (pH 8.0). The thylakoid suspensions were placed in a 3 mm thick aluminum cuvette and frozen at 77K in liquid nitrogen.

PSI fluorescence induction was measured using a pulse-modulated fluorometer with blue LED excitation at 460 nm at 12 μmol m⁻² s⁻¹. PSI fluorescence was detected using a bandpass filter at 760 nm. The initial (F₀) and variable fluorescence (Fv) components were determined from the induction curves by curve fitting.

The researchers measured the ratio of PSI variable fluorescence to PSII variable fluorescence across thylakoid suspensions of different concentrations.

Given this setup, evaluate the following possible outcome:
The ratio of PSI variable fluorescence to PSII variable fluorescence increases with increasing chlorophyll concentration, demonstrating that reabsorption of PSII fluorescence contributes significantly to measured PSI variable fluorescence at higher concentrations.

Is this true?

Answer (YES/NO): NO